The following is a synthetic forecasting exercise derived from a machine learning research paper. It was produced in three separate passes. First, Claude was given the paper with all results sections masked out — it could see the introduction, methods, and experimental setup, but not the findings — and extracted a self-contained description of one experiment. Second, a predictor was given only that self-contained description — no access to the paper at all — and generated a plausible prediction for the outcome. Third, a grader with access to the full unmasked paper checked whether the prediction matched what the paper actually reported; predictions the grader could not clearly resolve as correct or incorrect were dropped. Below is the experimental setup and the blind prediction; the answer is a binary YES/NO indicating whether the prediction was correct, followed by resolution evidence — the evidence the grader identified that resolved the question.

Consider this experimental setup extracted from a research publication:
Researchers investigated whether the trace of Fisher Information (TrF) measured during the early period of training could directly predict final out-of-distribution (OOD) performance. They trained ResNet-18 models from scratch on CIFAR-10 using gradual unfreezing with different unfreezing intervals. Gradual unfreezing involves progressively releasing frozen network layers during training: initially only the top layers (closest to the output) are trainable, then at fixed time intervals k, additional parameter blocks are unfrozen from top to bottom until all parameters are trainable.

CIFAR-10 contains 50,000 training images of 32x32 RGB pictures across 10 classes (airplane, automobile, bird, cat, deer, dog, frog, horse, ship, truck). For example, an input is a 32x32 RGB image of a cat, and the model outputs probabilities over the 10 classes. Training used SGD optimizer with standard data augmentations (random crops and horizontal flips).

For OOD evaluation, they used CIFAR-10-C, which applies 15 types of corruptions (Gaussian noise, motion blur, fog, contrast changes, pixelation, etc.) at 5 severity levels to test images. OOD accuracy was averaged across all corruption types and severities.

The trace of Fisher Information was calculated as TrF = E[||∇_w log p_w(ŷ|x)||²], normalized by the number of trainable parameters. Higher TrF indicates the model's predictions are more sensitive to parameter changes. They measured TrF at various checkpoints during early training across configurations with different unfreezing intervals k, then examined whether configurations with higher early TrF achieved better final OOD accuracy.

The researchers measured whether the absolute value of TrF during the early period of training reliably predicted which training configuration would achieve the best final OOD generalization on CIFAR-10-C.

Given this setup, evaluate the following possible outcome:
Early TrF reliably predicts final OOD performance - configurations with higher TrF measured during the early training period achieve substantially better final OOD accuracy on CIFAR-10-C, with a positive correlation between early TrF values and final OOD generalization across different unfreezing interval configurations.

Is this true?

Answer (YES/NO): NO